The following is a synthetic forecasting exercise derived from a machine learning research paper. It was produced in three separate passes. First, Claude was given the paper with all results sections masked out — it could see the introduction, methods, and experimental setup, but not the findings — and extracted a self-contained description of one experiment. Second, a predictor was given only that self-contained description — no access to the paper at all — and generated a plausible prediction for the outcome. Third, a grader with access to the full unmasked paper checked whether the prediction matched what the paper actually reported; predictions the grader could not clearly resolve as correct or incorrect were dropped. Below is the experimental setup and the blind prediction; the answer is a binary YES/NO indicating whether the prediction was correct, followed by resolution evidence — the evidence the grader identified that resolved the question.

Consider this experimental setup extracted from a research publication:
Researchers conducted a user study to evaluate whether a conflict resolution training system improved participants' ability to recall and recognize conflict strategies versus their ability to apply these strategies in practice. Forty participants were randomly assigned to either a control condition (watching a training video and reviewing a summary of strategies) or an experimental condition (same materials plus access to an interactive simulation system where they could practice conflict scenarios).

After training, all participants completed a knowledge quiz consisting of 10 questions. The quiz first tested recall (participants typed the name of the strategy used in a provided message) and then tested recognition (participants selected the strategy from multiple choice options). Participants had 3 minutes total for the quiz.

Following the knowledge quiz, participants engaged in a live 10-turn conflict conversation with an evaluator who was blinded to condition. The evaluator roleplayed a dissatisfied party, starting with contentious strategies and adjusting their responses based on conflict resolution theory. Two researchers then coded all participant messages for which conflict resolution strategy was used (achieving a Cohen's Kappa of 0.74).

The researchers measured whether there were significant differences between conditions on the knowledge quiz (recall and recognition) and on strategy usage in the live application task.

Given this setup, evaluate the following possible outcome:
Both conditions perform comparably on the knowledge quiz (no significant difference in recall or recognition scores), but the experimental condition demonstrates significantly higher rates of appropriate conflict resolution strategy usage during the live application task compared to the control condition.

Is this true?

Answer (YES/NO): YES